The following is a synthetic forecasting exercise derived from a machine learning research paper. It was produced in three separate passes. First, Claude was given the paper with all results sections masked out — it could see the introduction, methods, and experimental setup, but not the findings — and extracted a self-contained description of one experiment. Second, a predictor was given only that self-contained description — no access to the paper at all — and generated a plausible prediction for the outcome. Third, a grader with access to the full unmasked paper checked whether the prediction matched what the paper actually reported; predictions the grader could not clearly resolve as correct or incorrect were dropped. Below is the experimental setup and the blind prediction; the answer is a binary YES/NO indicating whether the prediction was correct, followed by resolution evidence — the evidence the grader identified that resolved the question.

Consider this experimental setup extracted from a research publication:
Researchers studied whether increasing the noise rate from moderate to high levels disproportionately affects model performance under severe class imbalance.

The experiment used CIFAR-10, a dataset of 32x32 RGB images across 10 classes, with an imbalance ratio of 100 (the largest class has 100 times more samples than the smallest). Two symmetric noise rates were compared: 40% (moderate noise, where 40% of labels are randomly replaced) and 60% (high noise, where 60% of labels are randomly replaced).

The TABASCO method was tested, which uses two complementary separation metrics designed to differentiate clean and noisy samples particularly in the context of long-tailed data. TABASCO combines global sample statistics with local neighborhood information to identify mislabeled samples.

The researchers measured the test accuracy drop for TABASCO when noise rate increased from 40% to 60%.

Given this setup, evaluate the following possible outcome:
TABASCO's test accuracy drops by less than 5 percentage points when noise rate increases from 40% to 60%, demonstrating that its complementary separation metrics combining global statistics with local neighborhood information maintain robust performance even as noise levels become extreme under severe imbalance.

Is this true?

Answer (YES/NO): NO